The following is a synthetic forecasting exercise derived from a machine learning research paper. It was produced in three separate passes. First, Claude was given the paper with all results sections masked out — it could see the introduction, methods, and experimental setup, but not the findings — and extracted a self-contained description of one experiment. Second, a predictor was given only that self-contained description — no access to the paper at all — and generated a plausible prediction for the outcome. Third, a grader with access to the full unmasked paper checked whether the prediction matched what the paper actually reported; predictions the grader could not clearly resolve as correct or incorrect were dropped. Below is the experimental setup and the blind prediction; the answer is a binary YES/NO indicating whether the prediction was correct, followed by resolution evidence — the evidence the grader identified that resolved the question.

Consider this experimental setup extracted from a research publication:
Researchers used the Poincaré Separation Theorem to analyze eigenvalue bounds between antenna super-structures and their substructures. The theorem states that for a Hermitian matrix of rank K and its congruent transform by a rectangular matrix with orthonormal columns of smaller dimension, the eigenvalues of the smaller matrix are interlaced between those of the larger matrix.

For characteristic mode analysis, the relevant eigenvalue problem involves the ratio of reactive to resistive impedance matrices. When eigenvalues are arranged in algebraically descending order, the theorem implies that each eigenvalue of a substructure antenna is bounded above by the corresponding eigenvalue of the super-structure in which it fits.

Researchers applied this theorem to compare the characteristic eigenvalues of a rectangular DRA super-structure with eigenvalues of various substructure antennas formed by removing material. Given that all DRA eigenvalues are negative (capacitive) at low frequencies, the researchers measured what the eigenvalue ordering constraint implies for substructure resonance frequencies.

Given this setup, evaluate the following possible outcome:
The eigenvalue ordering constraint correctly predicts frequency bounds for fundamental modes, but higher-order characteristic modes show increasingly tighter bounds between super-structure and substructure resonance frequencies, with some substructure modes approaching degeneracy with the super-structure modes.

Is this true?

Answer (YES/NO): NO